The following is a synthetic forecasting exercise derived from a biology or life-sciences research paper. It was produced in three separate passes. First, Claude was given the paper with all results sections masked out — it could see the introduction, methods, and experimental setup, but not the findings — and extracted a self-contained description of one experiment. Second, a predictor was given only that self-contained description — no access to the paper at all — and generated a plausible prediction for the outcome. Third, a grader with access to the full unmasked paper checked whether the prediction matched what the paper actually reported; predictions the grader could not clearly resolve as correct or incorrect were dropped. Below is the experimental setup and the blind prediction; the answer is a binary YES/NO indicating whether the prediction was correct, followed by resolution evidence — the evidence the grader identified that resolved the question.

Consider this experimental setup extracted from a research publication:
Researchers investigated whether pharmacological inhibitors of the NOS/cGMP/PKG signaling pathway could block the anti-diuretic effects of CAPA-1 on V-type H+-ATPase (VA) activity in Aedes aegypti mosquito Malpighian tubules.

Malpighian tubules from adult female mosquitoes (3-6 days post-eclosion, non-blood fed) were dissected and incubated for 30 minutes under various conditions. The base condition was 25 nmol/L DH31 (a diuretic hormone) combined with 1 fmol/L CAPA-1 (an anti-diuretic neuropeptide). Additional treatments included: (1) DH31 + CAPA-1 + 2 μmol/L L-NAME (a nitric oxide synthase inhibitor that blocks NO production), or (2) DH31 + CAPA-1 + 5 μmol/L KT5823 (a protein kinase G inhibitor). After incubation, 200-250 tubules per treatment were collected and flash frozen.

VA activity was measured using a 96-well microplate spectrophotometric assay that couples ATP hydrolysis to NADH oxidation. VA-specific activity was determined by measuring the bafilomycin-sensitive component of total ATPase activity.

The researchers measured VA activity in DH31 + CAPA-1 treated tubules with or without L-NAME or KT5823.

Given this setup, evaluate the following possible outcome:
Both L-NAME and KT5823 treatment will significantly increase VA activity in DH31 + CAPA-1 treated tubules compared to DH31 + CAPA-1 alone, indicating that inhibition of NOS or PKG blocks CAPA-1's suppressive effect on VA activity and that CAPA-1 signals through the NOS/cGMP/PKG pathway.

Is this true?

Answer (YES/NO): YES